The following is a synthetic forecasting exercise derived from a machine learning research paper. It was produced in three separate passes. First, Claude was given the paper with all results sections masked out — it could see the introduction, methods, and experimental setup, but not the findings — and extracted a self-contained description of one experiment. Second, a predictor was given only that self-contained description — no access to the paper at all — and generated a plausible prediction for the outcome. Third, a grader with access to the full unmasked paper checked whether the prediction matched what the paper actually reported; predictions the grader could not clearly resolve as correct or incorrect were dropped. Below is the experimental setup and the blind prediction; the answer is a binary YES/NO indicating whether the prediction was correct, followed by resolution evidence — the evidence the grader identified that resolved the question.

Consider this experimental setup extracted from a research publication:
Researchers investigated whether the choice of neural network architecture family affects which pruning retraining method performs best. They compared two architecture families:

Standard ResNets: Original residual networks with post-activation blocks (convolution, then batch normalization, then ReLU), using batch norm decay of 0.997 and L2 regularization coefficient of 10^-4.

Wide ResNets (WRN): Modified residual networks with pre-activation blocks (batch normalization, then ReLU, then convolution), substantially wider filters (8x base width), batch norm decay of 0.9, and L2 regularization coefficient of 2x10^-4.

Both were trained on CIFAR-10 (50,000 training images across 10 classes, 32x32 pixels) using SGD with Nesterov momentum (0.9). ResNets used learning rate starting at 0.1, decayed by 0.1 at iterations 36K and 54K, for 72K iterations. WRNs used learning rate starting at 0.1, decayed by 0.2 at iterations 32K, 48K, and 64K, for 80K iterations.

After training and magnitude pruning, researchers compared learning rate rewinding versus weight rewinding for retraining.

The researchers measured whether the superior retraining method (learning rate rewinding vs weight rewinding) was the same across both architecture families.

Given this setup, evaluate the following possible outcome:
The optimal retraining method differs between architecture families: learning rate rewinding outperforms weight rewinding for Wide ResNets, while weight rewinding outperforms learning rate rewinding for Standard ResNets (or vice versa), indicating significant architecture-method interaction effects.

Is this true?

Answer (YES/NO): NO